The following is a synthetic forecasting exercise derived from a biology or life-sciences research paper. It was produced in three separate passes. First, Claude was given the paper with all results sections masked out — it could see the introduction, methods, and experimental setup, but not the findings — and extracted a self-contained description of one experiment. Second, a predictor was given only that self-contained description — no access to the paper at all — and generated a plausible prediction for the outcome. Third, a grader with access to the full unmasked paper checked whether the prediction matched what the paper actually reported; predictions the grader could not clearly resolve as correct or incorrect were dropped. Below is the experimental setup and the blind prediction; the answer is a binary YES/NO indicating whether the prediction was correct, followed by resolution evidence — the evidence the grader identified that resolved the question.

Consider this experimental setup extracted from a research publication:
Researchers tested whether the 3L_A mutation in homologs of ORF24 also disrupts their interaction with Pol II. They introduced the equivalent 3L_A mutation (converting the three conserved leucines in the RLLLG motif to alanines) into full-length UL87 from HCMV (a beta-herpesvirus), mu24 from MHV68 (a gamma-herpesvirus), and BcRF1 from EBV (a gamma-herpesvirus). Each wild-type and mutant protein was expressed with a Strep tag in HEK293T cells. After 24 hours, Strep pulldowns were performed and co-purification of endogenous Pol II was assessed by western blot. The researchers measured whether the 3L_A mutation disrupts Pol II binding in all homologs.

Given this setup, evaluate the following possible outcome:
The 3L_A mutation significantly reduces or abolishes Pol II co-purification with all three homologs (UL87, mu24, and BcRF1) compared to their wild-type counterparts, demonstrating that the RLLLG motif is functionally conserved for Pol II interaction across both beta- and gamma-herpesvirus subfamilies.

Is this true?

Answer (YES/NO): YES